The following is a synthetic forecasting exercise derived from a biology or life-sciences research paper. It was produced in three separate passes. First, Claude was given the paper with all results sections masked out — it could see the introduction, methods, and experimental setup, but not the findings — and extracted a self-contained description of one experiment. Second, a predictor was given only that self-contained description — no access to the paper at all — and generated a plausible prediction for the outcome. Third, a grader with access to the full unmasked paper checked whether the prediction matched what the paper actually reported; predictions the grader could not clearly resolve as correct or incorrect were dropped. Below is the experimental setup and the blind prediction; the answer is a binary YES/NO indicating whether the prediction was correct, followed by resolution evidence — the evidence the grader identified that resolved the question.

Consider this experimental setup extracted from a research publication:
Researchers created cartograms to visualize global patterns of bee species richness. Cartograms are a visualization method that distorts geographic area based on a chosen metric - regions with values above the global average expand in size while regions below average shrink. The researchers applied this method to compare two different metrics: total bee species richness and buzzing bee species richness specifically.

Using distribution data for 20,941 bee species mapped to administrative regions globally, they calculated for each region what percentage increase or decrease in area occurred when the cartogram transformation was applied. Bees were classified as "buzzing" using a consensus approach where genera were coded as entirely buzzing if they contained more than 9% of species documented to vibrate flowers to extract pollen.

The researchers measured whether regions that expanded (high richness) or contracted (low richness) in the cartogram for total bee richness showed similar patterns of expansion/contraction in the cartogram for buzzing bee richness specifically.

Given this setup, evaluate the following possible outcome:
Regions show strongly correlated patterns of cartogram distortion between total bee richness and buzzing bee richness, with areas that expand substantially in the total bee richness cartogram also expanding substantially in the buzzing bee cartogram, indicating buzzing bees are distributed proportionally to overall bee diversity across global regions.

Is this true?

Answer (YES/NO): NO